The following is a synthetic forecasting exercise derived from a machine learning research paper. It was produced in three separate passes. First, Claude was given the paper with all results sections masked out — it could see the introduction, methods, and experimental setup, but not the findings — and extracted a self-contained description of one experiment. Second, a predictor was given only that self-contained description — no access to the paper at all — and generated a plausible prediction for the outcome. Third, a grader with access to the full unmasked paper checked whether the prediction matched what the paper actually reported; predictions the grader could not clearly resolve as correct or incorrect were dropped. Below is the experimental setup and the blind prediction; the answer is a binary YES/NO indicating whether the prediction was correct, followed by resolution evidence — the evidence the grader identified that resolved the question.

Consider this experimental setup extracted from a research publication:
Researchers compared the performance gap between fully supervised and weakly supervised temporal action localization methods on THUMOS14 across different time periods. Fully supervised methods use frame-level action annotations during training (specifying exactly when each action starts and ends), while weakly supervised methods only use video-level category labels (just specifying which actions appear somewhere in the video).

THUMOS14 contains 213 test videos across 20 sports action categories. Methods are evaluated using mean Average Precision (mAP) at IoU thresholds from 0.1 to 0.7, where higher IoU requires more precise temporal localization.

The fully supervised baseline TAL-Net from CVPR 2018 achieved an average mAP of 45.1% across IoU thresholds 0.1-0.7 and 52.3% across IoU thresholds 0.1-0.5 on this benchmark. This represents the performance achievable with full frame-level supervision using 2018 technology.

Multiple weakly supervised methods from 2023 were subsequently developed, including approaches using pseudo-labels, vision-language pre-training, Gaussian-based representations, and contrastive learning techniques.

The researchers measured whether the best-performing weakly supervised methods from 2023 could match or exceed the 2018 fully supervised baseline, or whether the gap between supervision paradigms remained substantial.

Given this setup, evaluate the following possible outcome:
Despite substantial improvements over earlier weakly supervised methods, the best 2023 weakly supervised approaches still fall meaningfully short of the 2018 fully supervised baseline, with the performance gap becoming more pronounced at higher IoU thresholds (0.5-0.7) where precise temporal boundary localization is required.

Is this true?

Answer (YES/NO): NO